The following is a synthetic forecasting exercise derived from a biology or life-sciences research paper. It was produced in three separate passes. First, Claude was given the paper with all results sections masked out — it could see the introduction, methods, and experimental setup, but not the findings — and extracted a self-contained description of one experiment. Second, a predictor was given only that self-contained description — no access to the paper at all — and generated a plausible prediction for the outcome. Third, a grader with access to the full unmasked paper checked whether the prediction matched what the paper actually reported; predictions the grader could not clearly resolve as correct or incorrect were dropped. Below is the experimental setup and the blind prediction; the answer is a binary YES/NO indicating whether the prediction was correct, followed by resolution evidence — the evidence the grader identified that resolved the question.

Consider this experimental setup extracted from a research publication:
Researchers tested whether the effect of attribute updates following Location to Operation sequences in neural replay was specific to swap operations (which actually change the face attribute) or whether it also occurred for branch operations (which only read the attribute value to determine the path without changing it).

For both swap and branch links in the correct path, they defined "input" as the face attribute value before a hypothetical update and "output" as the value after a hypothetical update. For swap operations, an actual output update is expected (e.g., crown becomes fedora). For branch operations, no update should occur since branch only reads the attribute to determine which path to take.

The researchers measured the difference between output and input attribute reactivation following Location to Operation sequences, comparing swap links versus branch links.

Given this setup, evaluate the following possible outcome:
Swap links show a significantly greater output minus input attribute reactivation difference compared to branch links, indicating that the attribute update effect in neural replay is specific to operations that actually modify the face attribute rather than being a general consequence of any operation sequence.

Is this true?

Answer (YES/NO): YES